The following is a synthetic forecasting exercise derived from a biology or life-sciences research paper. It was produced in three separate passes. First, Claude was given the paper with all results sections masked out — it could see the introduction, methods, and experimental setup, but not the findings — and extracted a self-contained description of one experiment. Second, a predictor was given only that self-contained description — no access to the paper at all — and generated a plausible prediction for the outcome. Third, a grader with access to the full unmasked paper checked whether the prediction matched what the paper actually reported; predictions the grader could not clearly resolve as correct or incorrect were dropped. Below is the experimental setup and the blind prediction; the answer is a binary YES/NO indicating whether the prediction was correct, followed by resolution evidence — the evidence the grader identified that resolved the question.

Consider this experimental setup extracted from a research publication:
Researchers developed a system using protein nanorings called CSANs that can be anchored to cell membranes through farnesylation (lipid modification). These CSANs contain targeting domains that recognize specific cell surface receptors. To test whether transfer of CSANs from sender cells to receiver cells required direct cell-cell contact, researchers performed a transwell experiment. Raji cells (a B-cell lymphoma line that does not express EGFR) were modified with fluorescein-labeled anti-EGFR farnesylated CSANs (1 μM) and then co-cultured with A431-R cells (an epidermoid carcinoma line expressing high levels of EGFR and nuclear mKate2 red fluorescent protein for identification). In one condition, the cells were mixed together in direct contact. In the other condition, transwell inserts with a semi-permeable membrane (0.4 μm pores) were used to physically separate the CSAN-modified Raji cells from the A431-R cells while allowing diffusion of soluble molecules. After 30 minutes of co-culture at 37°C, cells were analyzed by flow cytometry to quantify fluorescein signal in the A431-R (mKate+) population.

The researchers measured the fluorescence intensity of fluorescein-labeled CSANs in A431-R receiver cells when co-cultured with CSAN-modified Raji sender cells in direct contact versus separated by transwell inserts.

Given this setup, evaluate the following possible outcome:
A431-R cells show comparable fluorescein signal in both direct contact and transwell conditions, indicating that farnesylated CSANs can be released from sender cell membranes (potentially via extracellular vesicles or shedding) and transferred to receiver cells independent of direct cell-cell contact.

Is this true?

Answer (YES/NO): NO